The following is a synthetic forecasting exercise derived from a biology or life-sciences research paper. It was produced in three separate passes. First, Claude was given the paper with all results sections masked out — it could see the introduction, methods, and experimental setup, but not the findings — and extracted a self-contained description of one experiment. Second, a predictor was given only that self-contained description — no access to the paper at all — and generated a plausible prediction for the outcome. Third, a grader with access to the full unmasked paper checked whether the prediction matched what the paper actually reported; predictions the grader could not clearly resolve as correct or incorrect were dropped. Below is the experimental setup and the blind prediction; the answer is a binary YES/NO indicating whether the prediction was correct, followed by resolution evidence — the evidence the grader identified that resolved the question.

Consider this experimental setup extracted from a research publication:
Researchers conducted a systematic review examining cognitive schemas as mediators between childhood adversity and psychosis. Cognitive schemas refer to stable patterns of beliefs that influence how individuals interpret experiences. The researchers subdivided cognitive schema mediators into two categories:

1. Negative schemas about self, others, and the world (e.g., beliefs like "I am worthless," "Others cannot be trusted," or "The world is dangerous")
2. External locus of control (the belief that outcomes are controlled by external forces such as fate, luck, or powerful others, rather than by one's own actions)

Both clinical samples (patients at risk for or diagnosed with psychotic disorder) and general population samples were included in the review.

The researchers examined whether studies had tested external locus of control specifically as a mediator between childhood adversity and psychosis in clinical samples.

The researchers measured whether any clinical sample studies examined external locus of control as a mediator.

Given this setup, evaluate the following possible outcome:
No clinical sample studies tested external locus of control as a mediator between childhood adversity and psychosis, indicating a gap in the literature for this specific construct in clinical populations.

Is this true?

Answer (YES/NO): YES